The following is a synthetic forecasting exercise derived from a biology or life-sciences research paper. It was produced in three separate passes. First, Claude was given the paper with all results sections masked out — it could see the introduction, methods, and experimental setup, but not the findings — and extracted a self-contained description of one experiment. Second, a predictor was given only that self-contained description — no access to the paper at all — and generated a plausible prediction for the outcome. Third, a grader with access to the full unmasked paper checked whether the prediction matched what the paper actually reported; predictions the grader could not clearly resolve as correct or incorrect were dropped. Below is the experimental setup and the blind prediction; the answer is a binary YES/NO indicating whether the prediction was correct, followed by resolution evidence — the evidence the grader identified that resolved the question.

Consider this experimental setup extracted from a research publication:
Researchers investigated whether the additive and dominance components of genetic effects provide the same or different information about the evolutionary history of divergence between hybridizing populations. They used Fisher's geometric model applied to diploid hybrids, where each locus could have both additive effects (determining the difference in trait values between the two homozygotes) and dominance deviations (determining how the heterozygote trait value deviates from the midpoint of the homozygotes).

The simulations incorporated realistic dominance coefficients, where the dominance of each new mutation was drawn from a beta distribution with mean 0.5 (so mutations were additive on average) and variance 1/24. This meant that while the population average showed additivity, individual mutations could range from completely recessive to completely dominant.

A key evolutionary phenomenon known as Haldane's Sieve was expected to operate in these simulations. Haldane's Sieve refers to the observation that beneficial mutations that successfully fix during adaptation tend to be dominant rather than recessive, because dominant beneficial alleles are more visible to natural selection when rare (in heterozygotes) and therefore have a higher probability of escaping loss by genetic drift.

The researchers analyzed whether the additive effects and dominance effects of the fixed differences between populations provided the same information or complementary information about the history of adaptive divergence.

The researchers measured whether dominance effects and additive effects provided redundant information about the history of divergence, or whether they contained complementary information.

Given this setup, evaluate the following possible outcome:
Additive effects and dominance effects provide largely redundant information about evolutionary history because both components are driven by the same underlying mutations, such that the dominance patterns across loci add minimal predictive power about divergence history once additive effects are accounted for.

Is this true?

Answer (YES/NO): NO